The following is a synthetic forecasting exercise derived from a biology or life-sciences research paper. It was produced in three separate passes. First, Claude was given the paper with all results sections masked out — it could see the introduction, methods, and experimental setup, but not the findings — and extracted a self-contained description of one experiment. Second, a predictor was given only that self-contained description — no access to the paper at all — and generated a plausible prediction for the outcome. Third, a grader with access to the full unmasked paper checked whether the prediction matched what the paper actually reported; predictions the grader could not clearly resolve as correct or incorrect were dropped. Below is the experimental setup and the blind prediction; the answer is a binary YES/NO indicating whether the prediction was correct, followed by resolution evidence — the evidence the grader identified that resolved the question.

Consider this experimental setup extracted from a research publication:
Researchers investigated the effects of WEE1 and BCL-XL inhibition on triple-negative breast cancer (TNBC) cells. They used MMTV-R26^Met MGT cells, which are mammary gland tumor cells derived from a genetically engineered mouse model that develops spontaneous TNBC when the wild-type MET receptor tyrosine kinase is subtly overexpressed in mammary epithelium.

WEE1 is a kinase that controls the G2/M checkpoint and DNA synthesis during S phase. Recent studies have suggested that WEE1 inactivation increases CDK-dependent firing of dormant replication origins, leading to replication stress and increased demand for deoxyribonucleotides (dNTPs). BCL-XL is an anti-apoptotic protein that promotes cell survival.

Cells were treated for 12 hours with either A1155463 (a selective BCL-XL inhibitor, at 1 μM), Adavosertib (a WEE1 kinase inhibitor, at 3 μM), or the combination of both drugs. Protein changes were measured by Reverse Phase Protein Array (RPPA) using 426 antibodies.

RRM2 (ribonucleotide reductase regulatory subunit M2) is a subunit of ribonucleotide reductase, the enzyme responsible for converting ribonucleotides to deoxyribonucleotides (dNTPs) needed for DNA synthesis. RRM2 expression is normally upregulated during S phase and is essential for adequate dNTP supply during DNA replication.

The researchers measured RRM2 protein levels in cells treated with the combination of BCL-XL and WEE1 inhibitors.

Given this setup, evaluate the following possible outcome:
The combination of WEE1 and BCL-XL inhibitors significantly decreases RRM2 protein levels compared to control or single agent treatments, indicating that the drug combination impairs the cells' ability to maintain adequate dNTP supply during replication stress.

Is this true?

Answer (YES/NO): YES